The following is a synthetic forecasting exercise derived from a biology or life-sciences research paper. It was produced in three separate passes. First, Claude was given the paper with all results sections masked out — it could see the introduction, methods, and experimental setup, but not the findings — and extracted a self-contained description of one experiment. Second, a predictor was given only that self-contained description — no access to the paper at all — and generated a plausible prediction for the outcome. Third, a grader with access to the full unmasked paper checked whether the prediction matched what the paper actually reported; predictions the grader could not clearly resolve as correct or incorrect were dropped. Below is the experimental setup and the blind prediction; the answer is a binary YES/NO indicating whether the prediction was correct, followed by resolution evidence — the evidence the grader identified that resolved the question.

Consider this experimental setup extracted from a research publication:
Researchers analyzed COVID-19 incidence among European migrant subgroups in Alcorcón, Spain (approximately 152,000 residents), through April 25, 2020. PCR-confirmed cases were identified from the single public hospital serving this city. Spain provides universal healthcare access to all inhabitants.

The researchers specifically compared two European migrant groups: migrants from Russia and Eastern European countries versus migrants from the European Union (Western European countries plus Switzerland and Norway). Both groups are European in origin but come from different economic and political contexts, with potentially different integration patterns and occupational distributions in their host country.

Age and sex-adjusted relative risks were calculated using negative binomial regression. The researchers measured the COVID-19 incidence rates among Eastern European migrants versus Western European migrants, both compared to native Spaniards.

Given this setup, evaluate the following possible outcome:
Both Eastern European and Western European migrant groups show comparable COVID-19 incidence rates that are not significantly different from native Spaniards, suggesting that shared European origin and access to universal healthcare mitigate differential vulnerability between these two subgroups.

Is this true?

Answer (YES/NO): YES